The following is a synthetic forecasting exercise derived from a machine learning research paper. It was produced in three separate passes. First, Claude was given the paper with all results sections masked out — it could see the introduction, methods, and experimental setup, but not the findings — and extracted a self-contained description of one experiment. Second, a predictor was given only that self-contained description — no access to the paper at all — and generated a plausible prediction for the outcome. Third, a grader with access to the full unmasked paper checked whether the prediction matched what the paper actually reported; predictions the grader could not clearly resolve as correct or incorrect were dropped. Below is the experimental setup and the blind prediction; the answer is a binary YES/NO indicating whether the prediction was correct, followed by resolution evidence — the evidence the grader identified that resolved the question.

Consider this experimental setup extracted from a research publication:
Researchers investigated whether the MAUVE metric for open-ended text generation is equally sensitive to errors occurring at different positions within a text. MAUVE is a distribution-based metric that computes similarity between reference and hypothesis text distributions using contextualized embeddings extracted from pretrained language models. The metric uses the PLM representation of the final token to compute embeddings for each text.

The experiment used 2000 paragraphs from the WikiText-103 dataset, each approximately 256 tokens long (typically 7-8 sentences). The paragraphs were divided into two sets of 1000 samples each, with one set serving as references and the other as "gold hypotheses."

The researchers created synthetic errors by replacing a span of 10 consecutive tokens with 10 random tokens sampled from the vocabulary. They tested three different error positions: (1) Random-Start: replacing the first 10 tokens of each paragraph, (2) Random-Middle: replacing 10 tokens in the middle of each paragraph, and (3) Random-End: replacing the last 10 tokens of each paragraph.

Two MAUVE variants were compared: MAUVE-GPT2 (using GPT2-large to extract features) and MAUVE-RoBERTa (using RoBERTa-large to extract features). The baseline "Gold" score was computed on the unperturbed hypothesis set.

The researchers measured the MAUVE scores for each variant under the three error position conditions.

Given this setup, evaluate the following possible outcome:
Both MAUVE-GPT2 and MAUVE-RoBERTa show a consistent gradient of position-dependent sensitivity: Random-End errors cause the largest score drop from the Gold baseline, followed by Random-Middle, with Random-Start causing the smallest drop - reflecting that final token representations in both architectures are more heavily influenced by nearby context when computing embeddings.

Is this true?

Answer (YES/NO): NO